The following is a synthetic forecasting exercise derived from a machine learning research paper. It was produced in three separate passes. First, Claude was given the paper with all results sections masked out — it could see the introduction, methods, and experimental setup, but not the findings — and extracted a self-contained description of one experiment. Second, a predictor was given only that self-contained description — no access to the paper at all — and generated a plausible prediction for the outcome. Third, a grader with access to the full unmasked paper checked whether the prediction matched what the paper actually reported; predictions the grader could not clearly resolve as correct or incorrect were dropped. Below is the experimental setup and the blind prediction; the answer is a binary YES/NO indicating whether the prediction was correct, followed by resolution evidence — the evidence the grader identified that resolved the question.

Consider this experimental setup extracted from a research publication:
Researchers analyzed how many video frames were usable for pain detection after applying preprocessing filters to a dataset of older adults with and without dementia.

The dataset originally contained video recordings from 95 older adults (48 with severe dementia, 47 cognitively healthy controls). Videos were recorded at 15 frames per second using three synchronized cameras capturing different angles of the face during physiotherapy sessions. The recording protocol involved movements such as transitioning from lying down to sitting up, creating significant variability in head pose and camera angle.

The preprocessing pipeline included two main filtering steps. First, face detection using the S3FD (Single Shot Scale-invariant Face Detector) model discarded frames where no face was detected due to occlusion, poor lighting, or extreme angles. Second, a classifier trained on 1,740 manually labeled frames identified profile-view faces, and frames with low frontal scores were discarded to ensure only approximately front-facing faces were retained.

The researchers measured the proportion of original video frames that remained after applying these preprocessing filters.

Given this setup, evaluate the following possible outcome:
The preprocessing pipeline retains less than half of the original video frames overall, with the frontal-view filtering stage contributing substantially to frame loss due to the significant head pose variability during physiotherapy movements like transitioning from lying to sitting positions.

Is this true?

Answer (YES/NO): NO